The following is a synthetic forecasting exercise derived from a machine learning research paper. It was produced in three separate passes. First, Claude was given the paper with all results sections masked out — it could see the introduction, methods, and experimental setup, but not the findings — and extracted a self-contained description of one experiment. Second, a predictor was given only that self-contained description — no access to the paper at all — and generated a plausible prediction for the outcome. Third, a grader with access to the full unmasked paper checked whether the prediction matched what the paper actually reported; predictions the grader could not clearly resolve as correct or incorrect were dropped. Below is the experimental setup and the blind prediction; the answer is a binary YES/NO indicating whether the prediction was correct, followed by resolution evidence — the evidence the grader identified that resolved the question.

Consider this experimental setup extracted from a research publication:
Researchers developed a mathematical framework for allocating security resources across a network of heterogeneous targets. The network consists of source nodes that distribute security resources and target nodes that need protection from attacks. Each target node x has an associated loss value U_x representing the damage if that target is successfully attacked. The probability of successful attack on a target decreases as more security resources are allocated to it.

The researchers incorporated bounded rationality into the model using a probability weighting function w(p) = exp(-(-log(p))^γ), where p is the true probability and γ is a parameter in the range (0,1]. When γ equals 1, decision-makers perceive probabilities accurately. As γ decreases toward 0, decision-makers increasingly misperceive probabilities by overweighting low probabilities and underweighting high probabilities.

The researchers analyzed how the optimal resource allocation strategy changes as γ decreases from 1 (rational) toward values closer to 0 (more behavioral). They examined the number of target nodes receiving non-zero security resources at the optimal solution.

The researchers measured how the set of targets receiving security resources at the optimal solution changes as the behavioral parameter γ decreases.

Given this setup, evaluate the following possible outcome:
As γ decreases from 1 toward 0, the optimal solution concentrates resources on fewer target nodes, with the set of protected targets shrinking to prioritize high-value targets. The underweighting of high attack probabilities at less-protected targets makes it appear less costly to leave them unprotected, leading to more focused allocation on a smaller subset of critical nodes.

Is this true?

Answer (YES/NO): YES